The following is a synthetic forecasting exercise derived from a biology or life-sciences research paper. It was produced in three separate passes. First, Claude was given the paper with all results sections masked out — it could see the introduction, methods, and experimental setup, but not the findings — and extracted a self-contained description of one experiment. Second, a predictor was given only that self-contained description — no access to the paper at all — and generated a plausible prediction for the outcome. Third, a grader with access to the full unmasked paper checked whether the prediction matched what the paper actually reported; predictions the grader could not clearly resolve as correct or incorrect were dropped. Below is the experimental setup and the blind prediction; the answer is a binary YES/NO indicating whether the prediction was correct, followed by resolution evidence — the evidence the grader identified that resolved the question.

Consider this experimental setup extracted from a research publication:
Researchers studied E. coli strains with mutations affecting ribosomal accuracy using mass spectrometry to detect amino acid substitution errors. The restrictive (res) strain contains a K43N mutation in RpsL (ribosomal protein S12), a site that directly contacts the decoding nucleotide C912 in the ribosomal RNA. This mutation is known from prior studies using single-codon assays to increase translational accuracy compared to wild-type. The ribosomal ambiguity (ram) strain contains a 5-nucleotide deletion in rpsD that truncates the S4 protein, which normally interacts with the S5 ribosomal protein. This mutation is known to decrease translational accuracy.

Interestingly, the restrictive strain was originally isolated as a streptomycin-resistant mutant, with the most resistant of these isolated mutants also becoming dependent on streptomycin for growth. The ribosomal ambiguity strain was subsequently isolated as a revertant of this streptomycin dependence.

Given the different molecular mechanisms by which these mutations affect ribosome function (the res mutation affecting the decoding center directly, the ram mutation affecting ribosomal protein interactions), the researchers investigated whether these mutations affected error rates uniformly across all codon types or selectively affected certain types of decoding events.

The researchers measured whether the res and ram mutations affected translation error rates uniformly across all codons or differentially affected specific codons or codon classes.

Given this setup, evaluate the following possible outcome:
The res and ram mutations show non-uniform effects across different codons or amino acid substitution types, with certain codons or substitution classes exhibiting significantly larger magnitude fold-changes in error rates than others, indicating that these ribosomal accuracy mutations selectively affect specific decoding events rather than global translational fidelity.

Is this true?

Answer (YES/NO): YES